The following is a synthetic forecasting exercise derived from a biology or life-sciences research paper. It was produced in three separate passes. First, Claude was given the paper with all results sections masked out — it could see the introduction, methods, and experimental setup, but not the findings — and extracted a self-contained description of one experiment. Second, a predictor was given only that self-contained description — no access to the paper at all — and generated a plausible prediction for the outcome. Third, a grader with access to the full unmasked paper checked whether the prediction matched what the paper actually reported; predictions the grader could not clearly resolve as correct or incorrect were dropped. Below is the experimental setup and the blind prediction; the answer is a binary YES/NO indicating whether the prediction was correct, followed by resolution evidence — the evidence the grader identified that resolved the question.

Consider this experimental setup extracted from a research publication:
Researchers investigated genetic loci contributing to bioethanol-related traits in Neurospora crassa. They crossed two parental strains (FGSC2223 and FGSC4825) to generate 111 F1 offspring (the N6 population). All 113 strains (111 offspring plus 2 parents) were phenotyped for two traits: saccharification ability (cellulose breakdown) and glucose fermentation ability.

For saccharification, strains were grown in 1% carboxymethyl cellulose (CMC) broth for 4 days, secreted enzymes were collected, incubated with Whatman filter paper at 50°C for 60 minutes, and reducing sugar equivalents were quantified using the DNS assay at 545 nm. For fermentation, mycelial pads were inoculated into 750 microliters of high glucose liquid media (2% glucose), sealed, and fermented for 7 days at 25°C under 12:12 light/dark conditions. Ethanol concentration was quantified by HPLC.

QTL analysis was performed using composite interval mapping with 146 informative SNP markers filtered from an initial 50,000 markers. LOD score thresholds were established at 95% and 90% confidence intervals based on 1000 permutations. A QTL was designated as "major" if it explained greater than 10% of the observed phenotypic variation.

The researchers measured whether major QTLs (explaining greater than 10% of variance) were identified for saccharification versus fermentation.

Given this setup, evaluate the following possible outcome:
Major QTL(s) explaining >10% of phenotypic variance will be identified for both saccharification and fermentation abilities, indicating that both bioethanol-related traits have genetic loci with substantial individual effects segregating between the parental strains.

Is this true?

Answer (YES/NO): YES